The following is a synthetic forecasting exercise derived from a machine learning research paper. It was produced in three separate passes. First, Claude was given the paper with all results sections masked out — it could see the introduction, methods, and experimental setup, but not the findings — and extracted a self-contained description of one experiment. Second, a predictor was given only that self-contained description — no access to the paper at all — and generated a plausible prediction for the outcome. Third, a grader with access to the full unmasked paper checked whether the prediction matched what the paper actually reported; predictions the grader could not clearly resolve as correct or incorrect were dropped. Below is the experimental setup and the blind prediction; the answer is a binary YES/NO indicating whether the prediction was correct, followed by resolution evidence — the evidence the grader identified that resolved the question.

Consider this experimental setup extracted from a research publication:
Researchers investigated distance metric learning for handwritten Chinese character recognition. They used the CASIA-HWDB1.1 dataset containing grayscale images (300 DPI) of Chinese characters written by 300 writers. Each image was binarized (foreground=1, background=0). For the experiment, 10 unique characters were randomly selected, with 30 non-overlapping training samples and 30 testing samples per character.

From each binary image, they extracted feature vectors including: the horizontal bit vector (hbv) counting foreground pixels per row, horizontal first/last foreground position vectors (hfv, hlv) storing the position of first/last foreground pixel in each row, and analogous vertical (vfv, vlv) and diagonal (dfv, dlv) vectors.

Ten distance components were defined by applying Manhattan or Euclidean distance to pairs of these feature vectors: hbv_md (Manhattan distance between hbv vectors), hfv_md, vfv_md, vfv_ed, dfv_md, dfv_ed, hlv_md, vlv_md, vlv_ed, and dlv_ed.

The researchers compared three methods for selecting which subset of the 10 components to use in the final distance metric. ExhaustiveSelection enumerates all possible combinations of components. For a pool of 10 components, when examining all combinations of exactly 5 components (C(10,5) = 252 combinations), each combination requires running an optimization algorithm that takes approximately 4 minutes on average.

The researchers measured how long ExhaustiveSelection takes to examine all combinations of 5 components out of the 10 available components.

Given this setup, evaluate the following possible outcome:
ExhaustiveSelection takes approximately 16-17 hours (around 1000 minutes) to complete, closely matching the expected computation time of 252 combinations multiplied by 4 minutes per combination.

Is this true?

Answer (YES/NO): NO